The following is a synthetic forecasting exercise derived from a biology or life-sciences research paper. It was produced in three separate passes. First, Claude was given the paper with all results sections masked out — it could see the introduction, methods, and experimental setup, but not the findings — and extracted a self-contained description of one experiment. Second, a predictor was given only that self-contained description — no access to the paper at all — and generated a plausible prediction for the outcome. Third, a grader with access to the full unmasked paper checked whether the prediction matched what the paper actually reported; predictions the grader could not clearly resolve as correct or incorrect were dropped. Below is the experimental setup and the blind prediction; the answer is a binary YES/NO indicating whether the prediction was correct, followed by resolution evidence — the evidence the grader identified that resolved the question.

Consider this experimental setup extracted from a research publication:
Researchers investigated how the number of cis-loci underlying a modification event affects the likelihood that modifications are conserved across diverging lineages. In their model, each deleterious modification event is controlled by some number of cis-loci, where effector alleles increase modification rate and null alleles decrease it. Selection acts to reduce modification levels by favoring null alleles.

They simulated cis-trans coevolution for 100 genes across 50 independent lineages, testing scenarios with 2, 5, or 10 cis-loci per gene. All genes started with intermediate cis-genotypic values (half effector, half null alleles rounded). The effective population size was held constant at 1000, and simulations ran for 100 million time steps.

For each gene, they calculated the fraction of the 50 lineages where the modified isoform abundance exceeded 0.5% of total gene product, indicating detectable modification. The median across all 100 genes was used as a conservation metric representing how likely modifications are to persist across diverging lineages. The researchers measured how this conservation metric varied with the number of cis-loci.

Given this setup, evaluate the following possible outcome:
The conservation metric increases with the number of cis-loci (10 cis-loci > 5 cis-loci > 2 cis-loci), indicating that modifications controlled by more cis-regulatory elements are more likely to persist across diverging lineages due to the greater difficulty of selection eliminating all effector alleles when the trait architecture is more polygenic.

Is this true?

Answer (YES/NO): YES